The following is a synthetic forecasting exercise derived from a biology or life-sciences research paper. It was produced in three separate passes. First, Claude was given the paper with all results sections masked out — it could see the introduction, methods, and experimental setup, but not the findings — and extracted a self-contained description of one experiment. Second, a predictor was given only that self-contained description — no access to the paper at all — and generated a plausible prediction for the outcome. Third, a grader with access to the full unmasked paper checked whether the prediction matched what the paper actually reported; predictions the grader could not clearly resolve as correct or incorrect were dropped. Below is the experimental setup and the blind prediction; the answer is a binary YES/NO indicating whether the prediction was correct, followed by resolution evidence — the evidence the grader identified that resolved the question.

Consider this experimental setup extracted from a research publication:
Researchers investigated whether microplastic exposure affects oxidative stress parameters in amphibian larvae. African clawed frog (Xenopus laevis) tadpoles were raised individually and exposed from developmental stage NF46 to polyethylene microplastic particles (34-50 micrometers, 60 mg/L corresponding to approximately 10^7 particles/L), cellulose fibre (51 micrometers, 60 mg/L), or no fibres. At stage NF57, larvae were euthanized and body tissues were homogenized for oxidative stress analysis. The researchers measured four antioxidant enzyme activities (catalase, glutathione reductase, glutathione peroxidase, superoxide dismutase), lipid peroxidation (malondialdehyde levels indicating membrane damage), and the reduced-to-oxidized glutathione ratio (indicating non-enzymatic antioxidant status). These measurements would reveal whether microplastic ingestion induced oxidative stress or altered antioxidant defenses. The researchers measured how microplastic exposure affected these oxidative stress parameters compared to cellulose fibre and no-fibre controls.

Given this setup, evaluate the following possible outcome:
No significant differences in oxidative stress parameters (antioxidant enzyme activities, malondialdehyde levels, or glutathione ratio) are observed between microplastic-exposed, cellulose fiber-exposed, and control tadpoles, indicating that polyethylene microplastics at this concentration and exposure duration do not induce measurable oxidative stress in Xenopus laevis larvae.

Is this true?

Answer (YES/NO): YES